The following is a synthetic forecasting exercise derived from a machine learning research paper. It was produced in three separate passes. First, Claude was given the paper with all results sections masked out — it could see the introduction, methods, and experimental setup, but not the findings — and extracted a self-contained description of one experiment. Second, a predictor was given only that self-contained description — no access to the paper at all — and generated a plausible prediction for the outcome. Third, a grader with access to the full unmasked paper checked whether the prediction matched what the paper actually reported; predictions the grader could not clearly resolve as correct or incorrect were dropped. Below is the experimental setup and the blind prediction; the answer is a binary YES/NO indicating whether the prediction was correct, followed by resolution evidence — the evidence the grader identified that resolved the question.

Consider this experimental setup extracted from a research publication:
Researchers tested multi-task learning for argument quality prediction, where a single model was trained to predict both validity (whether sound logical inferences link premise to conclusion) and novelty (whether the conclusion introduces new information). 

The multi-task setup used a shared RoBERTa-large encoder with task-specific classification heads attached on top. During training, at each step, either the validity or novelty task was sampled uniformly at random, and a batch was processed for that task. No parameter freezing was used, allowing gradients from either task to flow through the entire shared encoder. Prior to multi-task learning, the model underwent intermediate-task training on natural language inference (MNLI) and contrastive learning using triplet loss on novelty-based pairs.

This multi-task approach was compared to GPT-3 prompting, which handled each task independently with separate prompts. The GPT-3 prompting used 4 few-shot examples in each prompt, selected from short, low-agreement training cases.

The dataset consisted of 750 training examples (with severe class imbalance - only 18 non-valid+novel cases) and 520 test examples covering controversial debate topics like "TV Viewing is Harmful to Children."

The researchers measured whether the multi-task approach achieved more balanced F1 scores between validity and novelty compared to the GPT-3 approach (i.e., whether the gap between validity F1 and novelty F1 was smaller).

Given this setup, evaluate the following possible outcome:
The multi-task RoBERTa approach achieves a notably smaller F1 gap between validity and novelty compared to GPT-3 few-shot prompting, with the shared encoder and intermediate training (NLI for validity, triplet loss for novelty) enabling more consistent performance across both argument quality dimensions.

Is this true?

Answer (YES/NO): YES